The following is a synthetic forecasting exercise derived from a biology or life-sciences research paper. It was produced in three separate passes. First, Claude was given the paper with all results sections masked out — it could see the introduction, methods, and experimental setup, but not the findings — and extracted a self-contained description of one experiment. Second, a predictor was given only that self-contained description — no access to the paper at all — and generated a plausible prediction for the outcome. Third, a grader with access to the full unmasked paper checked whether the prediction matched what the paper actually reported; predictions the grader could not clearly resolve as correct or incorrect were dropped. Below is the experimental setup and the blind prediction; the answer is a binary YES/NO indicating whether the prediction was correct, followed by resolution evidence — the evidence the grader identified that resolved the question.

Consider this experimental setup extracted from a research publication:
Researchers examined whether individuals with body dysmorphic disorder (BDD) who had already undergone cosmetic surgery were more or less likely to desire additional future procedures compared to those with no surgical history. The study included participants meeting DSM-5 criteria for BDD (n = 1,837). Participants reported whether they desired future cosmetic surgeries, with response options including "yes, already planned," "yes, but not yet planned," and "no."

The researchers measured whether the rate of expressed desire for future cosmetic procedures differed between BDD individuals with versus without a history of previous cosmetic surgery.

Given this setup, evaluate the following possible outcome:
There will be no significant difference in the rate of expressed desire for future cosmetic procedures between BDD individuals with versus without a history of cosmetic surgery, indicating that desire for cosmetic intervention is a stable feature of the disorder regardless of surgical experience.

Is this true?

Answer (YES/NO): NO